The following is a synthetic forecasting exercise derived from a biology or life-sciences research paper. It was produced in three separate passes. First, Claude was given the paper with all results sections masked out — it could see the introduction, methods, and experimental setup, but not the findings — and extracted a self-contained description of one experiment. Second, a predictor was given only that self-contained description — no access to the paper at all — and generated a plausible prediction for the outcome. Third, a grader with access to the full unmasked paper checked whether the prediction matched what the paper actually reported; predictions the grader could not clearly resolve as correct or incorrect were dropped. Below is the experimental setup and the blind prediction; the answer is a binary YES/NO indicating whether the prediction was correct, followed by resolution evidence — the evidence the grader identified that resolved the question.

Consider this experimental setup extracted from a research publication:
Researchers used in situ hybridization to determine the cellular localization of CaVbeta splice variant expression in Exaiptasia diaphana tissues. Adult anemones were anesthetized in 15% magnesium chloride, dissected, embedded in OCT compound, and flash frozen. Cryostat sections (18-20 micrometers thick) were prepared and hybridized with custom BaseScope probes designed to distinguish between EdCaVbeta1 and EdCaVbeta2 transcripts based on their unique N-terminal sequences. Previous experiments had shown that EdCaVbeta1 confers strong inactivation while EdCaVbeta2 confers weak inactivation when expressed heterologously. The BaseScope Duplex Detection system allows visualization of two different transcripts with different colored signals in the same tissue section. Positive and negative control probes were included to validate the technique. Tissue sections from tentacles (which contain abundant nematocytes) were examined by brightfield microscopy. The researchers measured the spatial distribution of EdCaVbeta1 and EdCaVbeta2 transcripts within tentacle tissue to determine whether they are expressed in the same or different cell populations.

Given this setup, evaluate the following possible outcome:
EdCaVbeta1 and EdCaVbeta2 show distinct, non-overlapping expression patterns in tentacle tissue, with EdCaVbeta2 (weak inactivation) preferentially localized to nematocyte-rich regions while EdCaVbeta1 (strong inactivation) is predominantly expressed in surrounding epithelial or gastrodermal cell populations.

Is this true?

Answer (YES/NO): NO